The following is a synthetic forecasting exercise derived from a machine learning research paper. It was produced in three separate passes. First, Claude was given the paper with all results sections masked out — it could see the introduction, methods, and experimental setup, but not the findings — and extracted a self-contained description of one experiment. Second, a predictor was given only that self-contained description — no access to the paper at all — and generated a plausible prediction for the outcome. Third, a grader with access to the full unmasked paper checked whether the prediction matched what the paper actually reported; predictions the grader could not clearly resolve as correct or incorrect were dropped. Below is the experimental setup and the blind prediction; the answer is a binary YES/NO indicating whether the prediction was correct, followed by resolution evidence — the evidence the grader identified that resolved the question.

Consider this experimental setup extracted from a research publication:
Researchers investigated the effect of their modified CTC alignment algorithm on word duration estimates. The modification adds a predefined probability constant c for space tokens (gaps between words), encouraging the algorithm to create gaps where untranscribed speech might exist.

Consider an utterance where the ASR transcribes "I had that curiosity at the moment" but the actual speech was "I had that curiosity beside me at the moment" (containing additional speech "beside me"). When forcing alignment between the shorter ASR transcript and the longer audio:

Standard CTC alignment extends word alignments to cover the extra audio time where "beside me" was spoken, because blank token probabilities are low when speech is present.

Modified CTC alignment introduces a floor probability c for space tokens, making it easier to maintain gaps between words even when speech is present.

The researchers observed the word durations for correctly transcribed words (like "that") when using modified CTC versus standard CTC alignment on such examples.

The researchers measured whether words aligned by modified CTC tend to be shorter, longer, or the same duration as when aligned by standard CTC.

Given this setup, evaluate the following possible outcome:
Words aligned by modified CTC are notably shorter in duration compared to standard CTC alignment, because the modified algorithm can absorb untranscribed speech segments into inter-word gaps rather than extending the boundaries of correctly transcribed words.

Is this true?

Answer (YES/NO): YES